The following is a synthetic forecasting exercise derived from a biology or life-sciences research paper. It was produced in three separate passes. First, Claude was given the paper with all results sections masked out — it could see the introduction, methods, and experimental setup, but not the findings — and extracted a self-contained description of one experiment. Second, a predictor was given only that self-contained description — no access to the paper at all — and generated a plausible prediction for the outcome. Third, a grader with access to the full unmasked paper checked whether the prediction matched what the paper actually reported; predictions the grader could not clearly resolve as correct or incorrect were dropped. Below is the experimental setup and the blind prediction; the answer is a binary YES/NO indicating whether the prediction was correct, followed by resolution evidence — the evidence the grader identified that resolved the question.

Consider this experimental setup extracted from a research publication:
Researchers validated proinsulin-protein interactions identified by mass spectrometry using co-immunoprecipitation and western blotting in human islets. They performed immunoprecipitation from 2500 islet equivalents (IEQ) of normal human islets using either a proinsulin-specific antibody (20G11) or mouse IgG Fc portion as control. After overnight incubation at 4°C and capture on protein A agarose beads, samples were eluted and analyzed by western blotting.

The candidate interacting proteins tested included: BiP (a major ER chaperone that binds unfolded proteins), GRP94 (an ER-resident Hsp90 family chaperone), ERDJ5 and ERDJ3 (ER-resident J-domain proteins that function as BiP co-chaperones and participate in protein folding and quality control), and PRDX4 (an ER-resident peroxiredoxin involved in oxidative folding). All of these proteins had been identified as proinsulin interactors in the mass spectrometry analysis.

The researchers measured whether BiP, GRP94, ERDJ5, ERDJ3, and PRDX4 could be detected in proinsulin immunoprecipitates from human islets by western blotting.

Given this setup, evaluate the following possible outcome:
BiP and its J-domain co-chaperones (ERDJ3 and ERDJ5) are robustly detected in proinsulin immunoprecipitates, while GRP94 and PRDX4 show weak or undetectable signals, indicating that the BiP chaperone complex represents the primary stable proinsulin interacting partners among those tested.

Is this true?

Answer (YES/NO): NO